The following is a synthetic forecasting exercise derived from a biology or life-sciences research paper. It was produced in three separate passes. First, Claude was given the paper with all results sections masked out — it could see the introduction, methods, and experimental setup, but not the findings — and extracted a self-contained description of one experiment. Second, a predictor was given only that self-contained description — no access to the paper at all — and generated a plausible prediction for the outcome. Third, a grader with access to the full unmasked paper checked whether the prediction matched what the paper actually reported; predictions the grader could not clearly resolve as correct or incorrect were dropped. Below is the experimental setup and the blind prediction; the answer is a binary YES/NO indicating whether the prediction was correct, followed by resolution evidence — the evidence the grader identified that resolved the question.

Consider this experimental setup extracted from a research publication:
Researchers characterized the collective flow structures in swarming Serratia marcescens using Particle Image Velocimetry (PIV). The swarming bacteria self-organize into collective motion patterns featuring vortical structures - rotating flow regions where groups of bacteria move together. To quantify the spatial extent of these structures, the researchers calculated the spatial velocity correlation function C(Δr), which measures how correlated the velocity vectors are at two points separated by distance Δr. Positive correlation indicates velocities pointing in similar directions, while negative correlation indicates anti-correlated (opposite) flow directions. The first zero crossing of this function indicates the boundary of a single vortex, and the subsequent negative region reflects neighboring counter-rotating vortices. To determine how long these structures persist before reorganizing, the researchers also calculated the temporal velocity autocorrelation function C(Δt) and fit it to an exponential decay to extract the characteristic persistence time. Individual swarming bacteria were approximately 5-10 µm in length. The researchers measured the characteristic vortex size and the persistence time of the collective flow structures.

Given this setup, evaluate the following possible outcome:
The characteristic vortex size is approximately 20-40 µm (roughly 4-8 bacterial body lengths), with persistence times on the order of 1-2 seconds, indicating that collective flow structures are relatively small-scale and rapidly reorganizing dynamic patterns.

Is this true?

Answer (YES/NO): NO